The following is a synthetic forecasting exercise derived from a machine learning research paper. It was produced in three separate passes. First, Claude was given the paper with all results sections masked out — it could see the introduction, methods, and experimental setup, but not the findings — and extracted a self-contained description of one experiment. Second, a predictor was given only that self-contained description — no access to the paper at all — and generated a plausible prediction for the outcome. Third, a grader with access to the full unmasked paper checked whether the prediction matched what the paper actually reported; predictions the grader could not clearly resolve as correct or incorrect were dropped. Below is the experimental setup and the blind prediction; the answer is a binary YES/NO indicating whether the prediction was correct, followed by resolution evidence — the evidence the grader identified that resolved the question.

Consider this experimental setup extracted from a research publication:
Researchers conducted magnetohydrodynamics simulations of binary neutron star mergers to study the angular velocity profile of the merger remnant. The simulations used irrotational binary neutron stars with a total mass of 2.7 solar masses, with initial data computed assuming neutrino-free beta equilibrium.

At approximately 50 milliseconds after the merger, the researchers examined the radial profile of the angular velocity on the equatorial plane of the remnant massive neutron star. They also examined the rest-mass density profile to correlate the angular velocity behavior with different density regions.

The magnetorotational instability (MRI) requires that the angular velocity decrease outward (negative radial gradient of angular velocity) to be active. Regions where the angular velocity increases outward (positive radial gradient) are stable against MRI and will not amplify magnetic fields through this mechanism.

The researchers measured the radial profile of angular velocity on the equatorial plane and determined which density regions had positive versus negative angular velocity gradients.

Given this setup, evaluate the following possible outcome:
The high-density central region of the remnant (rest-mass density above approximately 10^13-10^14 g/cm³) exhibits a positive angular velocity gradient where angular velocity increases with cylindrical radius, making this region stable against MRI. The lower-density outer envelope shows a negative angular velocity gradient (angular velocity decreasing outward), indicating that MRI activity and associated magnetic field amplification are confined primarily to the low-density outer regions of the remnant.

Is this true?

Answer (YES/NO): NO